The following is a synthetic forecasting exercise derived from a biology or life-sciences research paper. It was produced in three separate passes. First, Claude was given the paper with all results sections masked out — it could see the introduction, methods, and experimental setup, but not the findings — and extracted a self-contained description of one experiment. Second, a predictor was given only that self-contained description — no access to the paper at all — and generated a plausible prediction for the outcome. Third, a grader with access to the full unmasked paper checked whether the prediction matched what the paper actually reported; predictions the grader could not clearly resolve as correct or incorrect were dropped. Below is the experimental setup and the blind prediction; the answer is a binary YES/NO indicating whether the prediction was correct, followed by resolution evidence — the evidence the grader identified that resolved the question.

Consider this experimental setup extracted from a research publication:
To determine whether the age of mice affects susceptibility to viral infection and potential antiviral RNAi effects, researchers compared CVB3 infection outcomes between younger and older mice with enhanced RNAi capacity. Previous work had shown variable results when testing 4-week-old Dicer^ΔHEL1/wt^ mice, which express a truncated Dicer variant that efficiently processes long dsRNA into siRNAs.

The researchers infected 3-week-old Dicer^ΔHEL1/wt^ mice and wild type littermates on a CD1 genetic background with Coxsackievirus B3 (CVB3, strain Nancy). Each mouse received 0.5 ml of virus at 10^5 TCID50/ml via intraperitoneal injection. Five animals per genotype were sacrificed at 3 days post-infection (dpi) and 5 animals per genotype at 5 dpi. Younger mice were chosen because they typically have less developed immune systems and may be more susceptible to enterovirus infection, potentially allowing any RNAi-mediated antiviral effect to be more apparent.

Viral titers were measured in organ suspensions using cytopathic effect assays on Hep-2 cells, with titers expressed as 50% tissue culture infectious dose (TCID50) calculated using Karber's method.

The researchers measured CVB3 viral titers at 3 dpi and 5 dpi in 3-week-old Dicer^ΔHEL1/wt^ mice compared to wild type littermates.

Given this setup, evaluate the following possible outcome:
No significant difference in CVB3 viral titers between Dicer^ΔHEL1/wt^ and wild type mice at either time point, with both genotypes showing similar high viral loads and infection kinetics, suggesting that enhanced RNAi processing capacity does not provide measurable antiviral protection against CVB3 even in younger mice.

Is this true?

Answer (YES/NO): YES